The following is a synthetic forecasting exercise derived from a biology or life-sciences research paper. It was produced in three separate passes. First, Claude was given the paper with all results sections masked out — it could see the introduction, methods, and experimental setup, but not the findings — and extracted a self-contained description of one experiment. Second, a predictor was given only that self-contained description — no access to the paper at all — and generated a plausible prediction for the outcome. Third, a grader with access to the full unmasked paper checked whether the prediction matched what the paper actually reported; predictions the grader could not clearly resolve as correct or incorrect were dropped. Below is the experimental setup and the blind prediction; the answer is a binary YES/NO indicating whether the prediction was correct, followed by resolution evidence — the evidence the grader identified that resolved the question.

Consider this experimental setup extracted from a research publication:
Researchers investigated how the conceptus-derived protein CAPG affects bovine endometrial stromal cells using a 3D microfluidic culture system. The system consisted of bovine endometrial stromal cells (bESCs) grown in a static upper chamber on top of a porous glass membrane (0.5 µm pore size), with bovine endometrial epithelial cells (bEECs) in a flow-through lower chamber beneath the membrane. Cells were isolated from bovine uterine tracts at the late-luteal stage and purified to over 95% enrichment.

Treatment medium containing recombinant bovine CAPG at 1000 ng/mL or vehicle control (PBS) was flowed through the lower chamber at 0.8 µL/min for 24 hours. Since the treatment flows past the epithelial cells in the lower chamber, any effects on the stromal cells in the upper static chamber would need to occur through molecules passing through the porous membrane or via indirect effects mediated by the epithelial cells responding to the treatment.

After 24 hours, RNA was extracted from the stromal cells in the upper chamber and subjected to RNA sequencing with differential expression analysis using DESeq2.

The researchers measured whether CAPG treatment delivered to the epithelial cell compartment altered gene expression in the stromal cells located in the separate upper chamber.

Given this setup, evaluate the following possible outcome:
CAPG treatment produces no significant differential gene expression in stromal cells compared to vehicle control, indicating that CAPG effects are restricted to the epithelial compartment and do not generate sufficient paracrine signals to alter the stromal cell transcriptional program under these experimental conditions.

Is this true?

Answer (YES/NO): NO